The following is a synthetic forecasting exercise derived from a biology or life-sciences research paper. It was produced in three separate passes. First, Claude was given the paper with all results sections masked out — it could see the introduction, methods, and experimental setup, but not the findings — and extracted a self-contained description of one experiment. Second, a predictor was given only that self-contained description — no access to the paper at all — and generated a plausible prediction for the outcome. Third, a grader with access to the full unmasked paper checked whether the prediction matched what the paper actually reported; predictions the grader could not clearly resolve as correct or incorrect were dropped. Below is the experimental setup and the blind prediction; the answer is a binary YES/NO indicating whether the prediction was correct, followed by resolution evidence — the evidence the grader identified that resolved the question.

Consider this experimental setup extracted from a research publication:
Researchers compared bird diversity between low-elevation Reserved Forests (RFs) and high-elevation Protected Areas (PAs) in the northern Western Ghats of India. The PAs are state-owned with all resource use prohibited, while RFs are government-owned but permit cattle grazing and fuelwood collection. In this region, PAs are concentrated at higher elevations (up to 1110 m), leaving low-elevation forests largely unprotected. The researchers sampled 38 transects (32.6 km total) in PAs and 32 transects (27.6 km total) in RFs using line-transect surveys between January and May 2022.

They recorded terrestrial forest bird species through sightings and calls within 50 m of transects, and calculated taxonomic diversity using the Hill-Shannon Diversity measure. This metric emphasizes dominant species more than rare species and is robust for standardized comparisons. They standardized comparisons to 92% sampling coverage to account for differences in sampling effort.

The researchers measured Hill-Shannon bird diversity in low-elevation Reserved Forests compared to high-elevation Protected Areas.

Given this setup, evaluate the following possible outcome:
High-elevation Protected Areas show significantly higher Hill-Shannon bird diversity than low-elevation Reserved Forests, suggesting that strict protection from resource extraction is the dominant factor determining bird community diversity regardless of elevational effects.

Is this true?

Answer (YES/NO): NO